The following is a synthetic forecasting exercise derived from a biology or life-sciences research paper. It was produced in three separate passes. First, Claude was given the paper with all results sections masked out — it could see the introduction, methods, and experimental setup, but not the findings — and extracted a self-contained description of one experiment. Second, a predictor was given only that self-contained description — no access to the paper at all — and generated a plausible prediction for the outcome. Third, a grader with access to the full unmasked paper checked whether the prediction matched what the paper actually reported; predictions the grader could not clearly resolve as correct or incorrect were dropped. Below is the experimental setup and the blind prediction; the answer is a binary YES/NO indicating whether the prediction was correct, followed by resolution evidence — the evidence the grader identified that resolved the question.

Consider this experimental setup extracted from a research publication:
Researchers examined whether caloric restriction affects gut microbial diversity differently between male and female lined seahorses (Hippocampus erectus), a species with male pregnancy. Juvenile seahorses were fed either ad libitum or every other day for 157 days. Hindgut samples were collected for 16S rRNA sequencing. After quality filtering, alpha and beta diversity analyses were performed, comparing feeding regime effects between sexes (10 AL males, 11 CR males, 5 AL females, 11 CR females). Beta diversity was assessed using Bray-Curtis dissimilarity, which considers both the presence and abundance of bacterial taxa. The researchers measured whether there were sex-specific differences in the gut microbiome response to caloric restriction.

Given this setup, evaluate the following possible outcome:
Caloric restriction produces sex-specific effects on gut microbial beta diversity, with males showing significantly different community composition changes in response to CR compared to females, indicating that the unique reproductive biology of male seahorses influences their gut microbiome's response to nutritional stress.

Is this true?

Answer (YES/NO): NO